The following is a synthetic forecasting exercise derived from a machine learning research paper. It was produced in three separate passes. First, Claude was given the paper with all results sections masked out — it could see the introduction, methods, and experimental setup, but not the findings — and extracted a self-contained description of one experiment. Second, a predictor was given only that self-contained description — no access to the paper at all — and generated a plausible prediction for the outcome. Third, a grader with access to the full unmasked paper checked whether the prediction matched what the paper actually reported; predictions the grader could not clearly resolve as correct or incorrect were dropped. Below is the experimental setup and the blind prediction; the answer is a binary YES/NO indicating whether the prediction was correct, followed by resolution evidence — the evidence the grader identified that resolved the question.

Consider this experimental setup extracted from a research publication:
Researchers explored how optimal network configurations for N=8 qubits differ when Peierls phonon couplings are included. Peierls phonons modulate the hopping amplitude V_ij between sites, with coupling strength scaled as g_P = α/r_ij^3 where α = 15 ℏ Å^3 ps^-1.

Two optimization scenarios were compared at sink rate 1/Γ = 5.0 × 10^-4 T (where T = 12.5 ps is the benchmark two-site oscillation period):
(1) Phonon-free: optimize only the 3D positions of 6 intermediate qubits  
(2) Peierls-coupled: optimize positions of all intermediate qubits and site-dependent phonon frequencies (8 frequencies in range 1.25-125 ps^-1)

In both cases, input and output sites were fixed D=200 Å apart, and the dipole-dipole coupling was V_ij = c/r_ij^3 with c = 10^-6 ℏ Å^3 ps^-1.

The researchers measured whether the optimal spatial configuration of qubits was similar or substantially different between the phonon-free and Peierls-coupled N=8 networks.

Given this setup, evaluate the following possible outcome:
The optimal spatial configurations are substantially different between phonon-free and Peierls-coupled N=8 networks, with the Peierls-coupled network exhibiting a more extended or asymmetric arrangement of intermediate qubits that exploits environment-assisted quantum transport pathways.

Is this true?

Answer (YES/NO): NO